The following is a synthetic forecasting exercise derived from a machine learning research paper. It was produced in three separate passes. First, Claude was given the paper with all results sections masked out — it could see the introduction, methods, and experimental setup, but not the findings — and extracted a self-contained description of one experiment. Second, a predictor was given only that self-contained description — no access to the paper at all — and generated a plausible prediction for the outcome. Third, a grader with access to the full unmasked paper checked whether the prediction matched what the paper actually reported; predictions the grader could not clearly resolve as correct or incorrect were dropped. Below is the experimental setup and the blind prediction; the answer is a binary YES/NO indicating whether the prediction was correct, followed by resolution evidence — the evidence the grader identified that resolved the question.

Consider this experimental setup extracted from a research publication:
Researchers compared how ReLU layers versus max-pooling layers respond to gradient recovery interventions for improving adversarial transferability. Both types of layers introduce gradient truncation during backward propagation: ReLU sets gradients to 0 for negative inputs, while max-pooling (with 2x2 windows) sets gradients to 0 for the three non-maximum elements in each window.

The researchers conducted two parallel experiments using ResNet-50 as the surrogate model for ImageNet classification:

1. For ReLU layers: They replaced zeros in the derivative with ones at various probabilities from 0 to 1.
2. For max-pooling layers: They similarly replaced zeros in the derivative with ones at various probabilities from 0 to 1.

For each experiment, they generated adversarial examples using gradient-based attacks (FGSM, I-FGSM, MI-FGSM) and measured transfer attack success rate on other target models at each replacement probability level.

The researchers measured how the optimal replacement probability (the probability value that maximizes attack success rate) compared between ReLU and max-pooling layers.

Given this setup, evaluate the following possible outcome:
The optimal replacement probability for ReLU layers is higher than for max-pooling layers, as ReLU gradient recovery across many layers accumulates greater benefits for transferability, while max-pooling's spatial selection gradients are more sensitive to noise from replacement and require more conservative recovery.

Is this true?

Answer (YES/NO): YES